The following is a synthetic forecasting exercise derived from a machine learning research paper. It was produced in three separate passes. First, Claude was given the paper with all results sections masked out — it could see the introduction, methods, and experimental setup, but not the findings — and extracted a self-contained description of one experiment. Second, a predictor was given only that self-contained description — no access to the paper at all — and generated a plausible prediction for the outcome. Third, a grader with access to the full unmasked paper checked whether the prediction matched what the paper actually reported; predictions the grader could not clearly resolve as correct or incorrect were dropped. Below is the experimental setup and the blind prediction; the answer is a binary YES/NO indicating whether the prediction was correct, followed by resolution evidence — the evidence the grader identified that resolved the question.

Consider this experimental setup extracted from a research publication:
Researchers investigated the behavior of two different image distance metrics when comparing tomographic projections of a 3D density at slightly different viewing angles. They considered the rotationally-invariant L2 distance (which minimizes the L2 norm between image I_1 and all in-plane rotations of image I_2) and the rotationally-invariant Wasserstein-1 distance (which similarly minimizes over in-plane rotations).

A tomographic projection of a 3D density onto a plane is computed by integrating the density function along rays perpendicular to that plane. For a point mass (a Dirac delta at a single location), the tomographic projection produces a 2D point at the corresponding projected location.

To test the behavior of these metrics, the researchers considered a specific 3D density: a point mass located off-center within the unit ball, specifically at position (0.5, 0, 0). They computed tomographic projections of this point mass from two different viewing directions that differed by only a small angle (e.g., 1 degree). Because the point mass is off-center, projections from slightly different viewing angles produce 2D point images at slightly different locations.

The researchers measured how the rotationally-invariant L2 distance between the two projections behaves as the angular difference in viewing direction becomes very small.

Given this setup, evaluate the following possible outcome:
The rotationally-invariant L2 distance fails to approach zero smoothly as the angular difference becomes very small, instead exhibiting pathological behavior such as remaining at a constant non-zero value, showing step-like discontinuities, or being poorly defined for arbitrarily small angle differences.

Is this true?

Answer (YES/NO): YES